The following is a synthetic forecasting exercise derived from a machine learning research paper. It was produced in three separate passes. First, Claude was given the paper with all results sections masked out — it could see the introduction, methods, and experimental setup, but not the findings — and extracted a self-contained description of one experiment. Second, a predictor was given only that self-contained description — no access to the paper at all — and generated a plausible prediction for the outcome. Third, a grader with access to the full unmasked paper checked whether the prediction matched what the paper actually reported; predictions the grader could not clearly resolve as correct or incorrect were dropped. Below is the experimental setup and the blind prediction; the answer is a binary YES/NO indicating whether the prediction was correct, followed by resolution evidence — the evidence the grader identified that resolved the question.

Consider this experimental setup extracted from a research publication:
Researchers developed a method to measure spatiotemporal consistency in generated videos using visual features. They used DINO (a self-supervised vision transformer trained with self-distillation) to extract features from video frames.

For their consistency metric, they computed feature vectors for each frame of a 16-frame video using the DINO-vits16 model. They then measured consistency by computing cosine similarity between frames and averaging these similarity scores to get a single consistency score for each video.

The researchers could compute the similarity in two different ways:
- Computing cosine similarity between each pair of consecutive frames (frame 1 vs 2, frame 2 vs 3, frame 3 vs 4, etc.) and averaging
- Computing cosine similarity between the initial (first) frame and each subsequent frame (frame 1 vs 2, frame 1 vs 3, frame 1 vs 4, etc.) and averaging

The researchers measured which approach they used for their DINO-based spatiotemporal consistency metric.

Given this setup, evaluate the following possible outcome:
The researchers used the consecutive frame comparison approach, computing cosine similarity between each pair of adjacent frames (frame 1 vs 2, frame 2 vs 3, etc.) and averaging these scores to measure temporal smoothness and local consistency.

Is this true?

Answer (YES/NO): NO